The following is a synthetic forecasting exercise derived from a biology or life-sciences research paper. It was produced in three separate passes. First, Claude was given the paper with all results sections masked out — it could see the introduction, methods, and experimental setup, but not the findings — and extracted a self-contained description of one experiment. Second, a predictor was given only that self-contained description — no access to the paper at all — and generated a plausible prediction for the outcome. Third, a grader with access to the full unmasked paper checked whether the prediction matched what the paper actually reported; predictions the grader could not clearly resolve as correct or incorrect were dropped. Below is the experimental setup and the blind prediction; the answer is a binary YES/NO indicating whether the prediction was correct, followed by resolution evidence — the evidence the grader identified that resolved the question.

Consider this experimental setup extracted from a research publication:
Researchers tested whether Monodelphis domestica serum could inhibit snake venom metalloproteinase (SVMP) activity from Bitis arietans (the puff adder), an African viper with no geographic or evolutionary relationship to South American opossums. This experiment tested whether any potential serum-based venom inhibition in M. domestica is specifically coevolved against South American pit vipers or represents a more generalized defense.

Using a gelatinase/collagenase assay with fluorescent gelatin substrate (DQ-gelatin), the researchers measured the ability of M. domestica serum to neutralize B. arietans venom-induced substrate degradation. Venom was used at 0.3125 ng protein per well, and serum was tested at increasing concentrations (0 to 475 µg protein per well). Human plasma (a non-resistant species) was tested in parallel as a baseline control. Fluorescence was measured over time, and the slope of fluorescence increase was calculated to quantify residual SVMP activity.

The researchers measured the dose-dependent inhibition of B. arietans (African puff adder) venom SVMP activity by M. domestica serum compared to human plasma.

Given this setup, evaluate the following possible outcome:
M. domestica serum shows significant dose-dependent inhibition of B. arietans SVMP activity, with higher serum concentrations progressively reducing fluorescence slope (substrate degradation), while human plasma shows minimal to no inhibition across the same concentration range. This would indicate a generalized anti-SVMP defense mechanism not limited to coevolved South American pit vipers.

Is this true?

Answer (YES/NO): NO